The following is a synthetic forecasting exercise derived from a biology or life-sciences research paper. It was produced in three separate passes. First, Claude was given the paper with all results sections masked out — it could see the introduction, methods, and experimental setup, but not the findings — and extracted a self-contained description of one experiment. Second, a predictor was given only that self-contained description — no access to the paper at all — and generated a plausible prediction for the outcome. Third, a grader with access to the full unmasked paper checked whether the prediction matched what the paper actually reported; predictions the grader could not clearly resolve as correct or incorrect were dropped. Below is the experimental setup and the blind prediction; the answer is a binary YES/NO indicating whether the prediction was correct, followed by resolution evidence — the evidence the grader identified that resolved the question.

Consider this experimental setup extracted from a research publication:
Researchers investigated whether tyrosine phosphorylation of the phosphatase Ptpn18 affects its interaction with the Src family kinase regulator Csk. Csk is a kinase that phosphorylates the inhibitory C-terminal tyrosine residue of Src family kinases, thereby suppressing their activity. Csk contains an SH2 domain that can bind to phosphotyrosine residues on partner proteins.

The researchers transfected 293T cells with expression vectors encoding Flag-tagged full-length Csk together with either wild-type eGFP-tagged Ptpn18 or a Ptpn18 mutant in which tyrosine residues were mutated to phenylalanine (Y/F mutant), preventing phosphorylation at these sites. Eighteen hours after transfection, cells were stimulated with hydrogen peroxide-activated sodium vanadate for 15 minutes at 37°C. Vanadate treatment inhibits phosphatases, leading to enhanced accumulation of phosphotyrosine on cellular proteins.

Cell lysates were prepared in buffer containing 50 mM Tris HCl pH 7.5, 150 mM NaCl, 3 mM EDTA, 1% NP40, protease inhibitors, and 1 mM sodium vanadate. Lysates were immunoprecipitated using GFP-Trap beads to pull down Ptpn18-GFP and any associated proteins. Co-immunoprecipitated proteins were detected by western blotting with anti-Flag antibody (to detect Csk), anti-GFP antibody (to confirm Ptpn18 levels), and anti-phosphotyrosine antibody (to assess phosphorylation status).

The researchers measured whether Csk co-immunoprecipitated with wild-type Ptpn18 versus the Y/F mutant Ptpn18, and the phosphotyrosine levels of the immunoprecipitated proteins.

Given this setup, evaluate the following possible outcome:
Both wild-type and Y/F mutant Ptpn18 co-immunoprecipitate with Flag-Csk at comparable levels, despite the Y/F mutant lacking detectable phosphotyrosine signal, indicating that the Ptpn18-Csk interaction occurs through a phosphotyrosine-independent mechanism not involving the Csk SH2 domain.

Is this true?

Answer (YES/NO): NO